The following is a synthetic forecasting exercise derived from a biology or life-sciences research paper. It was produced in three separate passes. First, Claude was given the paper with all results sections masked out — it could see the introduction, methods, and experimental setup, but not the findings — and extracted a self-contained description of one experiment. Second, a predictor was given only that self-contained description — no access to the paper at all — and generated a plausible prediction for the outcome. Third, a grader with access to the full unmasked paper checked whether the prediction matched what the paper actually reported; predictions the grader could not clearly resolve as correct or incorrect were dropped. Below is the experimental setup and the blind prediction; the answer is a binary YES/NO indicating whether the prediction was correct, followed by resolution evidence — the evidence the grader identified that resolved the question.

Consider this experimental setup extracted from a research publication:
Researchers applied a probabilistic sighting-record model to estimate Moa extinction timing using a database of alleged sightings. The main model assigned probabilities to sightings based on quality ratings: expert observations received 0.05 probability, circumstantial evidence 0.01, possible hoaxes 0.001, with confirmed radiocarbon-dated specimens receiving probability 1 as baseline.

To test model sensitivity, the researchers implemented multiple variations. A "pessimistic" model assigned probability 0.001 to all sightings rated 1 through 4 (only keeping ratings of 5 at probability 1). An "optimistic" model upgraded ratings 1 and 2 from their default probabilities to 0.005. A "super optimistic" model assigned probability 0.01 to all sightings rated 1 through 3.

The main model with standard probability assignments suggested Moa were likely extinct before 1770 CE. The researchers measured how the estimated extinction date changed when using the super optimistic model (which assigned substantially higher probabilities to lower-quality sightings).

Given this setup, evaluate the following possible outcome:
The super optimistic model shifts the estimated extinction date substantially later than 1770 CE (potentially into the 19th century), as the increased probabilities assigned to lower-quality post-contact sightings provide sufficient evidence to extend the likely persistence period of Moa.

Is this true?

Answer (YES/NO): YES